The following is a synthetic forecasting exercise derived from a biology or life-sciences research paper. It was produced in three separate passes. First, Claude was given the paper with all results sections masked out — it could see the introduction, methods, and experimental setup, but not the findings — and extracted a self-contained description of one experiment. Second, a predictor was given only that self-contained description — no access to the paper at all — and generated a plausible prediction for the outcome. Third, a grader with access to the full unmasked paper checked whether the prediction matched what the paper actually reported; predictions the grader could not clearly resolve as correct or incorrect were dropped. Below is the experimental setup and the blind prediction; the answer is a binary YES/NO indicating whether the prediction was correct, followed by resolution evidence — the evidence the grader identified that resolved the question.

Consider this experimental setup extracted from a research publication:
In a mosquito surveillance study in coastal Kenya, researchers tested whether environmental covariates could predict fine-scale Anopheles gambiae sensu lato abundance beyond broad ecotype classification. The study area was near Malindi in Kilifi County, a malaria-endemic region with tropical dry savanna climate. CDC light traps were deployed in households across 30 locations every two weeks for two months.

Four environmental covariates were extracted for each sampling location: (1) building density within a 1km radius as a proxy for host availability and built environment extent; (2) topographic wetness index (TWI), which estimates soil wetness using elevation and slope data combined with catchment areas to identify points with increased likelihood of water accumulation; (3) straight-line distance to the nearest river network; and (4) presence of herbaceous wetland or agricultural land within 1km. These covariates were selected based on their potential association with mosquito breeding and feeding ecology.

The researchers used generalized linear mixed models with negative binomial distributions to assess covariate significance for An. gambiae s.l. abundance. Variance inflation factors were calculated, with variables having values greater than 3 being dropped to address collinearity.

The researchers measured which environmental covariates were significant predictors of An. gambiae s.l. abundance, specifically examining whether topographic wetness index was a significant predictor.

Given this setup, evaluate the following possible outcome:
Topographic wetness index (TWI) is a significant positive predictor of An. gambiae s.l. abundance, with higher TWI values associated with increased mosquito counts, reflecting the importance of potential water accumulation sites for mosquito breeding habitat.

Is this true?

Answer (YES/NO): YES